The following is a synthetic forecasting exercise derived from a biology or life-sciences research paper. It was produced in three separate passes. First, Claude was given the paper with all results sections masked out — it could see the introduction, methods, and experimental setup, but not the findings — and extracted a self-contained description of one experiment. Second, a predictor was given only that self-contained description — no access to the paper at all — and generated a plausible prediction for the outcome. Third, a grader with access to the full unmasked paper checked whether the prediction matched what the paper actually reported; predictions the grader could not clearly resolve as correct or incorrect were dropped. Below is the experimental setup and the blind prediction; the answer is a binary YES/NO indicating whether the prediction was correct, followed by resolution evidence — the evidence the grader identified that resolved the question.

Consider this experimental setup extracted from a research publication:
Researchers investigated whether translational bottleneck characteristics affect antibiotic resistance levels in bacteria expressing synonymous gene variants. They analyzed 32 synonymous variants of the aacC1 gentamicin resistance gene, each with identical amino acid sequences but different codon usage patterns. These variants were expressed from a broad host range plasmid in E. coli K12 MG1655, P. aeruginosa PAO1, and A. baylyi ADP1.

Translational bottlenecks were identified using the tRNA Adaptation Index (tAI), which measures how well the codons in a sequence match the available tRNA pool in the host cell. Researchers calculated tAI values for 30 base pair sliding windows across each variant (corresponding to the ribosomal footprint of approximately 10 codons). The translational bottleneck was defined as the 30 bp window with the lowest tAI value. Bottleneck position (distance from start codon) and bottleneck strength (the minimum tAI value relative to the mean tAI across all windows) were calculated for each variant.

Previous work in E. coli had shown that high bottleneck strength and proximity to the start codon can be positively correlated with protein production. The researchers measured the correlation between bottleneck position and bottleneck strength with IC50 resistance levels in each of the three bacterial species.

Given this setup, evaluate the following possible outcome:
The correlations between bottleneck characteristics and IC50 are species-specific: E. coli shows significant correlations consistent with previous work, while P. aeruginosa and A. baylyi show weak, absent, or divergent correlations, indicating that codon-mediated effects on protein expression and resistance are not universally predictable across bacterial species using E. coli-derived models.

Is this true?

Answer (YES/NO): NO